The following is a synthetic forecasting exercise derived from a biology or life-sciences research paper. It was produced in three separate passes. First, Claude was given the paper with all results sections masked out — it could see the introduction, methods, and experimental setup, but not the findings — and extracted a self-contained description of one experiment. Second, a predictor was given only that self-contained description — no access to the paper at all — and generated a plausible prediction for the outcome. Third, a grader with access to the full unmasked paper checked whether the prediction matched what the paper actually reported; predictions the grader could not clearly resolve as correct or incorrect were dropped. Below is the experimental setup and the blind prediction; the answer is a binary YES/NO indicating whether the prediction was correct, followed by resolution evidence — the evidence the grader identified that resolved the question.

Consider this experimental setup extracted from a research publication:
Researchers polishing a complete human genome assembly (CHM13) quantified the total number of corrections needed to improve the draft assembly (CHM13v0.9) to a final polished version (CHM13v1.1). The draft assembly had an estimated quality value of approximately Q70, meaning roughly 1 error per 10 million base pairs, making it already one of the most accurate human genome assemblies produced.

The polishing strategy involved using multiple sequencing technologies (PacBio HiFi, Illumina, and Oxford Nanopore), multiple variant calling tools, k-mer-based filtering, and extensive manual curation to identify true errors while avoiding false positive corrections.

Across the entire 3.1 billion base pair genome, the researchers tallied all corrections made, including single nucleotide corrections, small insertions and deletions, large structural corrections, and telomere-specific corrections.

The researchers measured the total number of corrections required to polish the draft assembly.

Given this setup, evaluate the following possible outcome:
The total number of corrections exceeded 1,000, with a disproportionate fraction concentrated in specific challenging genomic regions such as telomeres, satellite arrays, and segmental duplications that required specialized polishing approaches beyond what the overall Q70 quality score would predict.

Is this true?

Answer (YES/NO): NO